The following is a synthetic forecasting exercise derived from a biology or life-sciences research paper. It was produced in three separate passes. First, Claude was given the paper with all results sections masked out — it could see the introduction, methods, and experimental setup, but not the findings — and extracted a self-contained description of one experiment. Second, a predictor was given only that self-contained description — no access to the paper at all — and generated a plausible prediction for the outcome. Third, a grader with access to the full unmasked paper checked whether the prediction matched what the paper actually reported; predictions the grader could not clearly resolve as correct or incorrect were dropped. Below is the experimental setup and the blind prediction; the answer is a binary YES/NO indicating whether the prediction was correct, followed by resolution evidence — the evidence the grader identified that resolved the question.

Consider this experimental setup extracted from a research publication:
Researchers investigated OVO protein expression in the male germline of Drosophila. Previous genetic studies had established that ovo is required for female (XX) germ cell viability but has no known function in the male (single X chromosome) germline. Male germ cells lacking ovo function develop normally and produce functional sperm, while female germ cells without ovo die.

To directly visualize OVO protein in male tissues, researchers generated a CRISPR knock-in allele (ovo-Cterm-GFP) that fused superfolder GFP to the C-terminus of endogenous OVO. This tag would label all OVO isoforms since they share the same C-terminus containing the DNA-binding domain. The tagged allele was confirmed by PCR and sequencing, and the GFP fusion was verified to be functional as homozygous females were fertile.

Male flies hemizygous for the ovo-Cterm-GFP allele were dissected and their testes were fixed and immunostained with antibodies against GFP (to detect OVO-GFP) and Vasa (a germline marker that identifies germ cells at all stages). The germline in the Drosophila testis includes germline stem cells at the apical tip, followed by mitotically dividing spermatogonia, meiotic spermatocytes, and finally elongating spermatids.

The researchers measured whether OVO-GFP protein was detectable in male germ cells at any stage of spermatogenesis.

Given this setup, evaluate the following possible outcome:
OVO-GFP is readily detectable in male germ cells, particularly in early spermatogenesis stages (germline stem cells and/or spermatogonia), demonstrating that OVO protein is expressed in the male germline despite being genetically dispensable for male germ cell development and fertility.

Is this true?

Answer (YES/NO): NO